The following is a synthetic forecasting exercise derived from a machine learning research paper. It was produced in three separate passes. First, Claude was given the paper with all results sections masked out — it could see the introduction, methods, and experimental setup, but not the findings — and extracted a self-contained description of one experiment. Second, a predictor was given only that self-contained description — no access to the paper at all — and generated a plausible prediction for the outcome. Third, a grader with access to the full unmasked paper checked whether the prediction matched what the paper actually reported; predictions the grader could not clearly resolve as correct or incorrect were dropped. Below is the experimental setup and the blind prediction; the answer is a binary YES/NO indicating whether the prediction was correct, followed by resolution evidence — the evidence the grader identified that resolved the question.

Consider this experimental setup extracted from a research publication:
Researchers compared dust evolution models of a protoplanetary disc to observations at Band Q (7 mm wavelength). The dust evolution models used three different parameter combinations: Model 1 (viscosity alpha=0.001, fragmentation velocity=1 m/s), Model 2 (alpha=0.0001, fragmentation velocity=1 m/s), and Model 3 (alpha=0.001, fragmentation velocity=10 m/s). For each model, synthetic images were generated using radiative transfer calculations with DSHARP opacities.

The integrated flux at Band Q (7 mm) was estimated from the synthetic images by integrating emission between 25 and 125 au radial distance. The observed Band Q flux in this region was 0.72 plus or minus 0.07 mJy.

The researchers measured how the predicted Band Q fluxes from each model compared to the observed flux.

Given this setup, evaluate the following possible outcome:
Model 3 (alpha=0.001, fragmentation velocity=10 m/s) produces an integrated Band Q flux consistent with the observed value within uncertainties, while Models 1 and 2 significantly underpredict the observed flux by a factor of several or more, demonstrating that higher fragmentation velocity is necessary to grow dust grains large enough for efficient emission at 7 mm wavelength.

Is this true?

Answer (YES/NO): NO